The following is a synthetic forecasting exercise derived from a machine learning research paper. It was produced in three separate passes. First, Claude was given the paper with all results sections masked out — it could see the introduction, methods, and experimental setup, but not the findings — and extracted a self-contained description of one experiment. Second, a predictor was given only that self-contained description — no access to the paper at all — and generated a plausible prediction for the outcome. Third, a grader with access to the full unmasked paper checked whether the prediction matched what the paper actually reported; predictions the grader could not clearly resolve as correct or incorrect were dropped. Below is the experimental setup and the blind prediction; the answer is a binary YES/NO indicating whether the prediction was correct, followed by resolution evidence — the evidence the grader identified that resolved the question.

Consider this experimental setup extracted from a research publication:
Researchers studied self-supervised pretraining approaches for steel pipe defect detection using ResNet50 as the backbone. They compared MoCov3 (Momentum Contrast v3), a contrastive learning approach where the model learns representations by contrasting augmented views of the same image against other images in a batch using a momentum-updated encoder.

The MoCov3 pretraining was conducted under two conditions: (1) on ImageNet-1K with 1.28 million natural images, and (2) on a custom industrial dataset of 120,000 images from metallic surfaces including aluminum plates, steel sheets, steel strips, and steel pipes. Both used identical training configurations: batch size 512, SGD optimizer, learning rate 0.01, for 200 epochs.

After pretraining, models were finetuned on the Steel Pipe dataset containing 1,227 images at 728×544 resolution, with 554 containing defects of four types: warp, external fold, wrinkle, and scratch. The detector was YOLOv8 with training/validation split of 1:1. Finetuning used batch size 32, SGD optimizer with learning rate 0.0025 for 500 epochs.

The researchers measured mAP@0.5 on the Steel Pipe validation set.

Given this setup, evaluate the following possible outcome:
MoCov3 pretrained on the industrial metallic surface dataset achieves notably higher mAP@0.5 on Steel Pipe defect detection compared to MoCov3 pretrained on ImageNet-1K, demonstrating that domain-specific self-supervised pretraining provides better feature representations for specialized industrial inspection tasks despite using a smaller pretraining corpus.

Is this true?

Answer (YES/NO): NO